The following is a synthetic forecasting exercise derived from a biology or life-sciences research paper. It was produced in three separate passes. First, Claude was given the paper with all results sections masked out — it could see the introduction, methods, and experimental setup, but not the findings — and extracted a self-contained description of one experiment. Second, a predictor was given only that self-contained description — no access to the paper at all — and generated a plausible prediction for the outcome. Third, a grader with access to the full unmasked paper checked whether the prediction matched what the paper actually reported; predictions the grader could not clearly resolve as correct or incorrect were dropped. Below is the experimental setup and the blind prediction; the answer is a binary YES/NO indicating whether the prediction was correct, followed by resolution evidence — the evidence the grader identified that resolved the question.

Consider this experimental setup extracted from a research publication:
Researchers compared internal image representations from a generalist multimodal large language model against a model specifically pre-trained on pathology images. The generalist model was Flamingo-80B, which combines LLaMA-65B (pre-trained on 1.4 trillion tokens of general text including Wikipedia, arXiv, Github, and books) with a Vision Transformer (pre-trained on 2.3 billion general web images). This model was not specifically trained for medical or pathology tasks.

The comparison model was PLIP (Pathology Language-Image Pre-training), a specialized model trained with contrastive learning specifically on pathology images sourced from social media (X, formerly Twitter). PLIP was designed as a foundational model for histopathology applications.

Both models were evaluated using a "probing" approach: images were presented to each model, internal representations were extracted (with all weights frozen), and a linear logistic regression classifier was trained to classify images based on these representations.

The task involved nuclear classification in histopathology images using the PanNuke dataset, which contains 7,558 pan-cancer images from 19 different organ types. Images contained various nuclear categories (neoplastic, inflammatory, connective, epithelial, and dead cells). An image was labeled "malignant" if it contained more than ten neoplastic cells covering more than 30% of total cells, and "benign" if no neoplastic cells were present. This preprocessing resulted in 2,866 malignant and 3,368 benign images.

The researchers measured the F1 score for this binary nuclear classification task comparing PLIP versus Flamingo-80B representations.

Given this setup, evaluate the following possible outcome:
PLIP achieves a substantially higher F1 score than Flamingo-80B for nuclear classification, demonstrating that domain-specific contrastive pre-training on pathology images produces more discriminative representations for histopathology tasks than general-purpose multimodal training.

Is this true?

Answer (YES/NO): NO